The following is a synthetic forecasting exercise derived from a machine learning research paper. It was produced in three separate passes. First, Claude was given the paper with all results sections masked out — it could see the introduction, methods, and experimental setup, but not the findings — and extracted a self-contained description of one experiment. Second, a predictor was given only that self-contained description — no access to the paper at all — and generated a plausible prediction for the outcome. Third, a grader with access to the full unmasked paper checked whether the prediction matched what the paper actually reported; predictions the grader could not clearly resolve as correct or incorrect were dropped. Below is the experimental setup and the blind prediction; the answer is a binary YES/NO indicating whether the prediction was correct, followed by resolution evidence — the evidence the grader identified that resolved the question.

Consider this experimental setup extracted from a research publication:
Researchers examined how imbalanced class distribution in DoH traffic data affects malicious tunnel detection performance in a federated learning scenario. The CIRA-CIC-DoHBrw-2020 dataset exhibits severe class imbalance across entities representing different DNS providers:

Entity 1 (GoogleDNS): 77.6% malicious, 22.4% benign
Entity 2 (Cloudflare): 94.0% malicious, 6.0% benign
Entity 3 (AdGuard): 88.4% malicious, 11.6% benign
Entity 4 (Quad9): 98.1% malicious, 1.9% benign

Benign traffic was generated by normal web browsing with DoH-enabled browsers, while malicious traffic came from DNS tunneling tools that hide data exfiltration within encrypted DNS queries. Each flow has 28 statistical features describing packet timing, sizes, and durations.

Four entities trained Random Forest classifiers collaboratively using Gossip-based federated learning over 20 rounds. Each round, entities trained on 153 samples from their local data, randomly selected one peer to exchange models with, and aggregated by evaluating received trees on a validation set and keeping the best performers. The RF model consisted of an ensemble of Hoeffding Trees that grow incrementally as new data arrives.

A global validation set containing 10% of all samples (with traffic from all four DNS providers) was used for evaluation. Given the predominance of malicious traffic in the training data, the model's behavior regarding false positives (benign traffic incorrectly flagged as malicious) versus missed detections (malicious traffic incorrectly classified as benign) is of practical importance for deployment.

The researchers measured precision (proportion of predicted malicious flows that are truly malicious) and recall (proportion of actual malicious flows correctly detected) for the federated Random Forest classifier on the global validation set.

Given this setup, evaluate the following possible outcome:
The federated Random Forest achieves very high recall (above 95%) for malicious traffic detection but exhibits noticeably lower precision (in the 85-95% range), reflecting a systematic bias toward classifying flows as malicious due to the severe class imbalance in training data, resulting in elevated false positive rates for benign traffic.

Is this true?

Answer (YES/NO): NO